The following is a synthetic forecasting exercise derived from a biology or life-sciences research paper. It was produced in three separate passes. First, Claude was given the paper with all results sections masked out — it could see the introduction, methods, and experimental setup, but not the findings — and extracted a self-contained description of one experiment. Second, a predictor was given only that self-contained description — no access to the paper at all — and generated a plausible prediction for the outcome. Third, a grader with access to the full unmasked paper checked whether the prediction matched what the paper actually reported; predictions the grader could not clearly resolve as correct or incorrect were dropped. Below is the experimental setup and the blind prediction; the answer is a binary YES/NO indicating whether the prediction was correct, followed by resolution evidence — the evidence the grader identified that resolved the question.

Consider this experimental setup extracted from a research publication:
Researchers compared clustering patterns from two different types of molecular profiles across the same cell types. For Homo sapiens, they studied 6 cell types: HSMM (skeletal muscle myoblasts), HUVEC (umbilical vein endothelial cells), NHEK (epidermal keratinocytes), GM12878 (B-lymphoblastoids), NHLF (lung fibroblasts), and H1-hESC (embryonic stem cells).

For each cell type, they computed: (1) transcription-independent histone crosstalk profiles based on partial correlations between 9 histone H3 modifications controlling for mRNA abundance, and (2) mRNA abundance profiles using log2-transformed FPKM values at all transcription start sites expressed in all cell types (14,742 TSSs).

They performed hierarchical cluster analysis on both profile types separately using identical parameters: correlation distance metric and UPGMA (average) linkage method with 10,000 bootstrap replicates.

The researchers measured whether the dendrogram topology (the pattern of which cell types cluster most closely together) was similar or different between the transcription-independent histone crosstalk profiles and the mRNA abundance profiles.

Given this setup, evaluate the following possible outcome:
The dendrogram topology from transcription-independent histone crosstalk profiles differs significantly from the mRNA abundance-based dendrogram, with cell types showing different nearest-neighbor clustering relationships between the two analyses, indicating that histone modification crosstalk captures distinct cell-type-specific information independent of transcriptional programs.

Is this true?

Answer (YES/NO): YES